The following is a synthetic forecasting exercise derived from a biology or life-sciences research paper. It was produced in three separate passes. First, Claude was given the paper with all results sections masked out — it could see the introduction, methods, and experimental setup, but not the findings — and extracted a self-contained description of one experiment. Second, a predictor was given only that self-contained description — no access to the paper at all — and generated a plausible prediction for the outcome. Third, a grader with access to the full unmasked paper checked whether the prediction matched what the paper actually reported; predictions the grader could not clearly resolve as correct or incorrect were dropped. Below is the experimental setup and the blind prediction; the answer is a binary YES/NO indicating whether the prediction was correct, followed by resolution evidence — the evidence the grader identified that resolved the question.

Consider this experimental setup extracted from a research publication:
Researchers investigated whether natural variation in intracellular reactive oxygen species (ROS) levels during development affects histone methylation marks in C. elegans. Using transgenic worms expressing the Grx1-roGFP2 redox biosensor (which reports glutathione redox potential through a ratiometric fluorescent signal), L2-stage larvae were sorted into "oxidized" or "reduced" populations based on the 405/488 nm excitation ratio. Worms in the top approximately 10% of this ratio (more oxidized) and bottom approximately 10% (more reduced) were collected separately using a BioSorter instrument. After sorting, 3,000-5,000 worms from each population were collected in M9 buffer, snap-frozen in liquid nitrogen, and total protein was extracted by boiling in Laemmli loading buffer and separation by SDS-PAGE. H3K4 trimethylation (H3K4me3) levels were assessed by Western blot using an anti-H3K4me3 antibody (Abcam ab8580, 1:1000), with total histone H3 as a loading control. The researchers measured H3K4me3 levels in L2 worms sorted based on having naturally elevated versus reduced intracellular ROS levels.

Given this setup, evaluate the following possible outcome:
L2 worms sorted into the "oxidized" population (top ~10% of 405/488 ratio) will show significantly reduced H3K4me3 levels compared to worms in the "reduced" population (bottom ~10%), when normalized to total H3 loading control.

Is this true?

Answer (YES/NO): YES